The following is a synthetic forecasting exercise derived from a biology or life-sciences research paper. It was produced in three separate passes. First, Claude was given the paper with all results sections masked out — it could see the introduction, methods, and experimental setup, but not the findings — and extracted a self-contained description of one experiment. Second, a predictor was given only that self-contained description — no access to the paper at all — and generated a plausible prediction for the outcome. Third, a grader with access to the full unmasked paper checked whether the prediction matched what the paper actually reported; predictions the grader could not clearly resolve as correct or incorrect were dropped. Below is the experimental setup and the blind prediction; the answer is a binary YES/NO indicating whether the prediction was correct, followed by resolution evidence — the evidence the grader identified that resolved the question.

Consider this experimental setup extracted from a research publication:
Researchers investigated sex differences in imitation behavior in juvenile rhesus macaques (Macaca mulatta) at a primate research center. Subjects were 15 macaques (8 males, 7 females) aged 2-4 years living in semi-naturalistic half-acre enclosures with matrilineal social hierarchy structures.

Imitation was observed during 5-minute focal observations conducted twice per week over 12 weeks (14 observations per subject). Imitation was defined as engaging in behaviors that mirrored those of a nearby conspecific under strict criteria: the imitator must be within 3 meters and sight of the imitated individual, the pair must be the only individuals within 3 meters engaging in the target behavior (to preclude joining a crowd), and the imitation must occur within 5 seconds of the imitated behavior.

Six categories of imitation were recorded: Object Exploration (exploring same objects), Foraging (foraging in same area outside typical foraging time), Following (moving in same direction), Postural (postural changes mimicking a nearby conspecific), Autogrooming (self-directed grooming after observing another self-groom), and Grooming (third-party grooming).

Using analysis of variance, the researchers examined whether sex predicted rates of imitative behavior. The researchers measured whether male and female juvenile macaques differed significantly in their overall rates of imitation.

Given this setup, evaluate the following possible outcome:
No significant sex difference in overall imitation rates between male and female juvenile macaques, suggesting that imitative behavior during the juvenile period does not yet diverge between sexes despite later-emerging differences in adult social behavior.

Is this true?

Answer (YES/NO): YES